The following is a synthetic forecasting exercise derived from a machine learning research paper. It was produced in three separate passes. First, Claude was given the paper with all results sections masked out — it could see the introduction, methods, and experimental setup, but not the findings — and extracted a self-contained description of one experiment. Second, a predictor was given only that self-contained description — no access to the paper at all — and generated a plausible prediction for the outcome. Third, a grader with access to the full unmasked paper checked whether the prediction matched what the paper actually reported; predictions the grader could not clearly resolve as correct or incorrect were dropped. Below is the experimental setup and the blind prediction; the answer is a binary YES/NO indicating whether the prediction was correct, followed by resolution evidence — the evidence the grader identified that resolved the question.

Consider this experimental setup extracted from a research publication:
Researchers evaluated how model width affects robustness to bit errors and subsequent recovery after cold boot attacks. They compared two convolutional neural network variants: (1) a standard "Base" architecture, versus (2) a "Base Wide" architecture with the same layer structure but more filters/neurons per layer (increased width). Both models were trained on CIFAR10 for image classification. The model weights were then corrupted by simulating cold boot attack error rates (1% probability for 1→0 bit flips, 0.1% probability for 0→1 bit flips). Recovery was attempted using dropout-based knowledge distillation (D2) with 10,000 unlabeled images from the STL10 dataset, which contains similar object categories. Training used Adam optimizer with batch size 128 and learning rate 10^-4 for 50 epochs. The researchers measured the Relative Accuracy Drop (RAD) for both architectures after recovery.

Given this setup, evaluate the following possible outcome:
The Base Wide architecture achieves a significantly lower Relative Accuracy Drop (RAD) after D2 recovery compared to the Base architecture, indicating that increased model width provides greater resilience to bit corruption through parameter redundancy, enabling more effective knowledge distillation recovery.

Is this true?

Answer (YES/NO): NO